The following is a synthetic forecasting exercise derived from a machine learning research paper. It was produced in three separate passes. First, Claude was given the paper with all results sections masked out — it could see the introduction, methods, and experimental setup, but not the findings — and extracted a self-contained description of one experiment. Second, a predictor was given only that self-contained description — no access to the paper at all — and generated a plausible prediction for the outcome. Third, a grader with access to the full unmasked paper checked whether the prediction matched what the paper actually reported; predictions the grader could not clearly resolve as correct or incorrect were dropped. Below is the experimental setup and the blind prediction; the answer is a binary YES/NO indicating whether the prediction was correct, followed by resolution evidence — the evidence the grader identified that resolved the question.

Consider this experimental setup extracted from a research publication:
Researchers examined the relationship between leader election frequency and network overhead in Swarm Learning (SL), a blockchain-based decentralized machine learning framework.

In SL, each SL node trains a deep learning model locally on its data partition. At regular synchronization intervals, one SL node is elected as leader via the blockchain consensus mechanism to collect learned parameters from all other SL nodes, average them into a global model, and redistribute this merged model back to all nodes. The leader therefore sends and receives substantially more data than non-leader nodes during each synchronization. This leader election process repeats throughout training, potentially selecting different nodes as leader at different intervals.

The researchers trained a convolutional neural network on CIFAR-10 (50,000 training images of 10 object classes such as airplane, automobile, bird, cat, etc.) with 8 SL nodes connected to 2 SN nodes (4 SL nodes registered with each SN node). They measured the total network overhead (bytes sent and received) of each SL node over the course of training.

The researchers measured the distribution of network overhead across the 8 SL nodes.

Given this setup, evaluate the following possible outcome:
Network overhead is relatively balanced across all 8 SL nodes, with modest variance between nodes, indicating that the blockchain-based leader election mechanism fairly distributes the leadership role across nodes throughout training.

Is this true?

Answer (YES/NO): NO